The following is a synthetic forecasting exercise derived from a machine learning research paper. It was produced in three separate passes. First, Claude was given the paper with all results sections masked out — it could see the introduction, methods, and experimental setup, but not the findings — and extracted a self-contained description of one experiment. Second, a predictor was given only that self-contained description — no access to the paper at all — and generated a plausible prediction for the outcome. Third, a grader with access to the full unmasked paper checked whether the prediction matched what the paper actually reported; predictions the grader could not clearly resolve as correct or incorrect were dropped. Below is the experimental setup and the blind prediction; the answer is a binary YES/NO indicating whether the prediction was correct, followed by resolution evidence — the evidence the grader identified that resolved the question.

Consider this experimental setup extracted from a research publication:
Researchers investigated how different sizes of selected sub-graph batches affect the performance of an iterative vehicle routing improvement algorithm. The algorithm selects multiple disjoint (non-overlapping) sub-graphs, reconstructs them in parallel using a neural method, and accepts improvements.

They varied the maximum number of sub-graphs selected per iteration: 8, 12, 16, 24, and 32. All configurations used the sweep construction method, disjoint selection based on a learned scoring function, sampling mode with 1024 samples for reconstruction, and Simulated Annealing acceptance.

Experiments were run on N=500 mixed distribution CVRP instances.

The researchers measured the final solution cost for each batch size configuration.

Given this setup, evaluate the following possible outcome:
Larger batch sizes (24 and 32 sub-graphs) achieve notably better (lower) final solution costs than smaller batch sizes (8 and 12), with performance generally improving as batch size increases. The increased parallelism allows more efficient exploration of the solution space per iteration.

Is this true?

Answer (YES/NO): NO